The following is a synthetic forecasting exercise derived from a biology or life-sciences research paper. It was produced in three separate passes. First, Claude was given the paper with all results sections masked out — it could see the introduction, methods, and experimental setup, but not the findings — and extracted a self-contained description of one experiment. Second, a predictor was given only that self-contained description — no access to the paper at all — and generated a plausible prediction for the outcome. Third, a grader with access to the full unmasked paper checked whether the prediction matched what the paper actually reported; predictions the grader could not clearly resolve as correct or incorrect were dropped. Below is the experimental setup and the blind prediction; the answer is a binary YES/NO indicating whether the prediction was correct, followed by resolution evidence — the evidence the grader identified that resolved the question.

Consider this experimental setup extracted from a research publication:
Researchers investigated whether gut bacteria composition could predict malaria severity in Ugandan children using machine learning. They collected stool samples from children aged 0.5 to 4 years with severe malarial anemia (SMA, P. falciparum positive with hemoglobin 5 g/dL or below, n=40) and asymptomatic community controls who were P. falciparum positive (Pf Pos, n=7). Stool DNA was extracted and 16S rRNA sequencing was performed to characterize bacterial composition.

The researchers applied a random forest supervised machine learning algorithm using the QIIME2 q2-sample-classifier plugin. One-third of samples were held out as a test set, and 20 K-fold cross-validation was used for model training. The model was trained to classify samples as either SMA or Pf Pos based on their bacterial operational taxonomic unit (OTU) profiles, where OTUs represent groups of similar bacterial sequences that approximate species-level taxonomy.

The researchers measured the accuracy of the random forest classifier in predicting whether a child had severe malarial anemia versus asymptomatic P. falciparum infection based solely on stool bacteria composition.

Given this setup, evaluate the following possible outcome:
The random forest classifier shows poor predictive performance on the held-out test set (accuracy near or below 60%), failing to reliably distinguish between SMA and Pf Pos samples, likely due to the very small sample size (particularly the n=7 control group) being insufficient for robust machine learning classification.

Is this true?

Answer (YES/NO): NO